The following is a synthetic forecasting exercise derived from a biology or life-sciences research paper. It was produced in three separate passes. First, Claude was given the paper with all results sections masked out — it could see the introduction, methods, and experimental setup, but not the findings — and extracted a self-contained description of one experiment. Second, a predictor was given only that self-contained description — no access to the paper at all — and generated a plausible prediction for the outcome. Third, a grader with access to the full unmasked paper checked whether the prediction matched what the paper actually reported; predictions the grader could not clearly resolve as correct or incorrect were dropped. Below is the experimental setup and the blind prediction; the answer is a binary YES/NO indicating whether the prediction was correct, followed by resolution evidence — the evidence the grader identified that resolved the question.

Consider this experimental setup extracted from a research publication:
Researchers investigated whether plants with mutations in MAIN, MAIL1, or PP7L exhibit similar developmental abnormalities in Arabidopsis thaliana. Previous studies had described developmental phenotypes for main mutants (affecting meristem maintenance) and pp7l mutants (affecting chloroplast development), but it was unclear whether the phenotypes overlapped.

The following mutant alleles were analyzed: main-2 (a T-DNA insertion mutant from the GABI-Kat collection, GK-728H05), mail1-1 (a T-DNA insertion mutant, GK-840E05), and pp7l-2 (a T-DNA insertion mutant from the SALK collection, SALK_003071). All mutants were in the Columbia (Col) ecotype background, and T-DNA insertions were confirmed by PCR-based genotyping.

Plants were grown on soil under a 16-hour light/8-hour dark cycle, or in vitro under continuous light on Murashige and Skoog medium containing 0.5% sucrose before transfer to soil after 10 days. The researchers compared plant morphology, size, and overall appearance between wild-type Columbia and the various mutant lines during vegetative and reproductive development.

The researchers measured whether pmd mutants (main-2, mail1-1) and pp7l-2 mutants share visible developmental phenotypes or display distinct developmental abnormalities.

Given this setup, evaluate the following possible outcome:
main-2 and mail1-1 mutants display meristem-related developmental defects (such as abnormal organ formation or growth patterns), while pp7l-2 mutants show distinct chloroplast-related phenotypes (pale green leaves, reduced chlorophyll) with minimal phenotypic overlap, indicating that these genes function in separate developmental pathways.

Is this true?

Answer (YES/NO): NO